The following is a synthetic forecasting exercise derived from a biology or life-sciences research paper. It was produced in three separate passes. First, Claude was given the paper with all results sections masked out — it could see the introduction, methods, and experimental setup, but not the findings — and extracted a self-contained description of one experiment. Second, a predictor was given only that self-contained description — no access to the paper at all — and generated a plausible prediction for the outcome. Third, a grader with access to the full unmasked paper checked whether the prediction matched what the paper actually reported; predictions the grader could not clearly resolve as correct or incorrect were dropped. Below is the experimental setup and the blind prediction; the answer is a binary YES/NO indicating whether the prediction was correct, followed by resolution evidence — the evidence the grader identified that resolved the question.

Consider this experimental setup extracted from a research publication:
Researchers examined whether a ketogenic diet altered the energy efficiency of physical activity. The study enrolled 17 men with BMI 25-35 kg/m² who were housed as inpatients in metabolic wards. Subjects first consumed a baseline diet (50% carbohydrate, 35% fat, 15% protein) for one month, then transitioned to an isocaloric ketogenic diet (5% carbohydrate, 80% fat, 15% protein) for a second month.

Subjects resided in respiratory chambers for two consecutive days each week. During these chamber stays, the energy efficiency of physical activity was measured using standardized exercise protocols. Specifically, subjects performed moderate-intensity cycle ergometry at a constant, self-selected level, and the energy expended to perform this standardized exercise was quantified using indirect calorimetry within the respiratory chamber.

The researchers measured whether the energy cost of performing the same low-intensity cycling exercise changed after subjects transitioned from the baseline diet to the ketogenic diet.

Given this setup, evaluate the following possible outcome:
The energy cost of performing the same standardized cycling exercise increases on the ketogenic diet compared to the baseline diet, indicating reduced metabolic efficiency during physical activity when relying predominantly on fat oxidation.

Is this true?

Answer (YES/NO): NO